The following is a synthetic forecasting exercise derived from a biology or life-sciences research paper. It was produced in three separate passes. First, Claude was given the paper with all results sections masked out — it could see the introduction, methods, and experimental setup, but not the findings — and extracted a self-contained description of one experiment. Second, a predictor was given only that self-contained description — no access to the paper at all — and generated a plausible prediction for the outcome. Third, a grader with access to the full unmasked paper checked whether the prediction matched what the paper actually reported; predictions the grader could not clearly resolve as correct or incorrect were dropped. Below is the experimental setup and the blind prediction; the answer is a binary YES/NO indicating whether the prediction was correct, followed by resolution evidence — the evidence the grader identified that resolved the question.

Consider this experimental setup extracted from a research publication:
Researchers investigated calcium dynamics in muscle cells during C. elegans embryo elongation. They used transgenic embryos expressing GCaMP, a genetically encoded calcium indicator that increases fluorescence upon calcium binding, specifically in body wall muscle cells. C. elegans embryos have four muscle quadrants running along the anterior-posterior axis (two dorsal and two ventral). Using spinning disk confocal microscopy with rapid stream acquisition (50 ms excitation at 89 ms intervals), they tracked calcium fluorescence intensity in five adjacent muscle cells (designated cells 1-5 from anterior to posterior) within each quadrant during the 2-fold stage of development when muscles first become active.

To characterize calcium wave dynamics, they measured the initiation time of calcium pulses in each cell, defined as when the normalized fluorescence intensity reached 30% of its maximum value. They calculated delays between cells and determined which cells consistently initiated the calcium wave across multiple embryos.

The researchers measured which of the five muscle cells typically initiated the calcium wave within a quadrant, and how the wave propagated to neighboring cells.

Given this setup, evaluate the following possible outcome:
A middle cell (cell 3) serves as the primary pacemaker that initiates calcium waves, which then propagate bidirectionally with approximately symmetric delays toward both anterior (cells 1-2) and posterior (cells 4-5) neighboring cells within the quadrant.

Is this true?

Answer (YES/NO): NO